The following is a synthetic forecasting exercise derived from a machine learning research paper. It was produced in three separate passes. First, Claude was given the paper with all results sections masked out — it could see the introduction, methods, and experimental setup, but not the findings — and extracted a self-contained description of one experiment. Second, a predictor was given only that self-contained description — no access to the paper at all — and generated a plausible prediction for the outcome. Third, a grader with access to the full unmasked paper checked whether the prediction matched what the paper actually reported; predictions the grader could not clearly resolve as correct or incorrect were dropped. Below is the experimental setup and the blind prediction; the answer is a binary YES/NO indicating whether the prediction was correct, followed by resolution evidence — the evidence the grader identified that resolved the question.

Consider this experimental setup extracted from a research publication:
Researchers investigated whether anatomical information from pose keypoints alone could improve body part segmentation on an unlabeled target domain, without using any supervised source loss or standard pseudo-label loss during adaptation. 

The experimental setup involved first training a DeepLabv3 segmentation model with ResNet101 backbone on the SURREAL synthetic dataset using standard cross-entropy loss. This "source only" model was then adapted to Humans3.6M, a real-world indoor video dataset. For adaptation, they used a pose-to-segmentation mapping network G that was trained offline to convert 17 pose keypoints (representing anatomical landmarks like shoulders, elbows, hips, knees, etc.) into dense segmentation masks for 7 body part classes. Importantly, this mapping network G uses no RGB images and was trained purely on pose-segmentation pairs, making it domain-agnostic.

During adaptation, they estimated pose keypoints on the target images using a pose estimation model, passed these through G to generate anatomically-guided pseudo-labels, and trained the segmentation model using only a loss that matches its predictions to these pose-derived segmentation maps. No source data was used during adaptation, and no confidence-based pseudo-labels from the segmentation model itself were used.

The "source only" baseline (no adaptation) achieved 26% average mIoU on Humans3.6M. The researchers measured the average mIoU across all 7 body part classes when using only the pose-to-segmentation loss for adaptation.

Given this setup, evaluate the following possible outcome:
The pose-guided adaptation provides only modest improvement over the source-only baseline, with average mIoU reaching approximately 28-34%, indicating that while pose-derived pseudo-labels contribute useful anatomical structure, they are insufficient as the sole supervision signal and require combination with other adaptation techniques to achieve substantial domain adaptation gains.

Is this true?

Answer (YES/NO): NO